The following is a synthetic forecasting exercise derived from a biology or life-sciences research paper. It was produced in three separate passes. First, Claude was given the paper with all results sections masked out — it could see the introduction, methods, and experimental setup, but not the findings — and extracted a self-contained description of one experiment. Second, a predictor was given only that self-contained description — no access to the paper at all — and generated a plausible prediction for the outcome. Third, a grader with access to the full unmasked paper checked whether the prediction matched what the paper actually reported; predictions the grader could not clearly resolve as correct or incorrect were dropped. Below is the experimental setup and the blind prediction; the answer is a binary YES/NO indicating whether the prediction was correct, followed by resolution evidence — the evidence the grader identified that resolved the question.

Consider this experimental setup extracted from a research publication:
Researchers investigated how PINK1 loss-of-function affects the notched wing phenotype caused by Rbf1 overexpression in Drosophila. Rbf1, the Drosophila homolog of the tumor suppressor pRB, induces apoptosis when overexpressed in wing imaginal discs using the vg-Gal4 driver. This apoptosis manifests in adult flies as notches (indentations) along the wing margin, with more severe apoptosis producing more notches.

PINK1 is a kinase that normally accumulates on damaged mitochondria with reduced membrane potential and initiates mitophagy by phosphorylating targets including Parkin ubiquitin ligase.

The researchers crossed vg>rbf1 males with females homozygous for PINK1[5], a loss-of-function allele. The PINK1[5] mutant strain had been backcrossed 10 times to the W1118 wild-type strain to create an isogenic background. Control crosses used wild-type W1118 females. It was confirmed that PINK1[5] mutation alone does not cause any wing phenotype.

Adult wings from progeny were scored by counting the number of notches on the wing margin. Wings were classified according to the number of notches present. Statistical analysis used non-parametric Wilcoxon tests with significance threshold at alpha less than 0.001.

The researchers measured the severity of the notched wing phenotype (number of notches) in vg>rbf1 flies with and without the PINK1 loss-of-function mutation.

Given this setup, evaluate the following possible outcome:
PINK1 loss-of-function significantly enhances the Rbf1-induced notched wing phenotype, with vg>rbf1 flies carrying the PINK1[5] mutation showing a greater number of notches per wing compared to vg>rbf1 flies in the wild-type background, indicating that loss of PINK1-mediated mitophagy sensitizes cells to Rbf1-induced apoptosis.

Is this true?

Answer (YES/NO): NO